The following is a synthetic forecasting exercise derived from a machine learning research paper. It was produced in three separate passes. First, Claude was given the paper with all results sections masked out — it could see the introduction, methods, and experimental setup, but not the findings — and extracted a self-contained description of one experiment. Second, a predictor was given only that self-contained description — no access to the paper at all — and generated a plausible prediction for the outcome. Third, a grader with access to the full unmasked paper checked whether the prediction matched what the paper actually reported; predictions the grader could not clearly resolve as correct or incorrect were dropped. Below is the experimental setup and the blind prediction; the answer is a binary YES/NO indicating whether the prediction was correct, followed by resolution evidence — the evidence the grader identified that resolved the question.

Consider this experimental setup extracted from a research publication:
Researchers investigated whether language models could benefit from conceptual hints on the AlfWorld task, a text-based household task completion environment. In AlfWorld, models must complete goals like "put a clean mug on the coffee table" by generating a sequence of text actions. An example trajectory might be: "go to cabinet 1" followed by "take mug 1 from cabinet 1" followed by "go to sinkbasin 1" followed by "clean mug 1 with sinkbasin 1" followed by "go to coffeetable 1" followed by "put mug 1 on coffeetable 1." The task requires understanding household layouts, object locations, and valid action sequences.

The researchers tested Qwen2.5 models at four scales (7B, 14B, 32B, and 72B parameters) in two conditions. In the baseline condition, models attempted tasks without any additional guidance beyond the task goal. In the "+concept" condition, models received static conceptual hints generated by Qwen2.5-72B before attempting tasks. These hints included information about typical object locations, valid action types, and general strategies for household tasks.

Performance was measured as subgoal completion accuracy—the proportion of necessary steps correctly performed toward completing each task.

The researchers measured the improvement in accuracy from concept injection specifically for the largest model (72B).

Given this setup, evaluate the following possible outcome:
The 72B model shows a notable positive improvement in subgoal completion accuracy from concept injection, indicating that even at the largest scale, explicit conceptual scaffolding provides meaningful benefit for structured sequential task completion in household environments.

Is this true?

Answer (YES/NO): NO